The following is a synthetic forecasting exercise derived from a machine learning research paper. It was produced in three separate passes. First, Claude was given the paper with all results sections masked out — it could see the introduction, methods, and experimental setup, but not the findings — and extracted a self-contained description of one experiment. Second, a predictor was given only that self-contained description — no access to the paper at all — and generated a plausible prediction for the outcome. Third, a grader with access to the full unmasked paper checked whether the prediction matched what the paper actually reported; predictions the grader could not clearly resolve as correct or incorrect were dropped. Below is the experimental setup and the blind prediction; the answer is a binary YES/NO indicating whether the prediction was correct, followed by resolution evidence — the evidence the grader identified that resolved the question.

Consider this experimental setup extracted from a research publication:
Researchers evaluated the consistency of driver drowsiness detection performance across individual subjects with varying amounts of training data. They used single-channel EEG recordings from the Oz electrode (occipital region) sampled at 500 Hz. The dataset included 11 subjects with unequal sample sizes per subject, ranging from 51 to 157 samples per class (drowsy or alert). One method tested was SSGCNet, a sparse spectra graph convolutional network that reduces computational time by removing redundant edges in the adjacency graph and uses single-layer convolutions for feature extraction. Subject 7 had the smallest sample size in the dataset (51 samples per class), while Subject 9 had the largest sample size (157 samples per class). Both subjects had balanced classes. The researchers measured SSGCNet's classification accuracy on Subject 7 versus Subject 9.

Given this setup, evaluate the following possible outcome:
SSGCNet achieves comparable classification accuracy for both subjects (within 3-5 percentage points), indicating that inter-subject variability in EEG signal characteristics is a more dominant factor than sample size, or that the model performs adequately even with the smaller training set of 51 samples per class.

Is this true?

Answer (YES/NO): NO